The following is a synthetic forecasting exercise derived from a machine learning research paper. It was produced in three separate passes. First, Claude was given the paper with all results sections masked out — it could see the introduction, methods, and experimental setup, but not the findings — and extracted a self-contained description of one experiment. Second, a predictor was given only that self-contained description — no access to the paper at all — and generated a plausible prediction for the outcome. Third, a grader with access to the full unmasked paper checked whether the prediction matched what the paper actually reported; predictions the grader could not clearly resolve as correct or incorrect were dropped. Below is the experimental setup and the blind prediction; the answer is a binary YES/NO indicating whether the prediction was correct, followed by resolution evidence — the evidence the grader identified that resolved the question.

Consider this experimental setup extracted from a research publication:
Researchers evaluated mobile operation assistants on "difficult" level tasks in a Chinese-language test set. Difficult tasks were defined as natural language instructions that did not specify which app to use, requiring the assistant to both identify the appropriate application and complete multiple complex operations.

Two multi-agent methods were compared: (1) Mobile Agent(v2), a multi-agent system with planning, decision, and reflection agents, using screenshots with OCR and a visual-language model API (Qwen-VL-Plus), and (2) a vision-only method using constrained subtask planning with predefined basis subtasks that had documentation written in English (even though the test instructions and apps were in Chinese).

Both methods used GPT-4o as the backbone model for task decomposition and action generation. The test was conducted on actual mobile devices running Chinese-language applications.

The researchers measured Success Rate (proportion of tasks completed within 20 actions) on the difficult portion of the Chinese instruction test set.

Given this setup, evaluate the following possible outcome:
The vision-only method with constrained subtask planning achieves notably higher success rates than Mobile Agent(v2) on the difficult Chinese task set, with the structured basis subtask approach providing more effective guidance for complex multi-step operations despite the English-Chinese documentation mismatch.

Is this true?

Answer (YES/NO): NO